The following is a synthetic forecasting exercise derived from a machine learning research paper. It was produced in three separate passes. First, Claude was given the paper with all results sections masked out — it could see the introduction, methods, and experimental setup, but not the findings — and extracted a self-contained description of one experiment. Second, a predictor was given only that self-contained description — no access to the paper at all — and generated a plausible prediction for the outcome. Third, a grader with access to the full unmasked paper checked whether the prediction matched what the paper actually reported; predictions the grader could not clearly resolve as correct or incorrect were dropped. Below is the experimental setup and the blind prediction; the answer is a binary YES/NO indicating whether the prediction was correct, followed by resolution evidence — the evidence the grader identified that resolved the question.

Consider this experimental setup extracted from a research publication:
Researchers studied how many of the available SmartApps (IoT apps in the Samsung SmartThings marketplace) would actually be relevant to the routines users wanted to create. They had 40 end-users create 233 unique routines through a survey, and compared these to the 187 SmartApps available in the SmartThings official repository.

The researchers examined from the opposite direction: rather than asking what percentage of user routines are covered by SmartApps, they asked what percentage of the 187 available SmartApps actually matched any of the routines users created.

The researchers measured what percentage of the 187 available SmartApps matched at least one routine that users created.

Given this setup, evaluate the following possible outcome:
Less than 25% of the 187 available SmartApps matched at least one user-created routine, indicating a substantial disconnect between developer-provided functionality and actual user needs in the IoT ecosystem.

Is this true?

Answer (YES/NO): YES